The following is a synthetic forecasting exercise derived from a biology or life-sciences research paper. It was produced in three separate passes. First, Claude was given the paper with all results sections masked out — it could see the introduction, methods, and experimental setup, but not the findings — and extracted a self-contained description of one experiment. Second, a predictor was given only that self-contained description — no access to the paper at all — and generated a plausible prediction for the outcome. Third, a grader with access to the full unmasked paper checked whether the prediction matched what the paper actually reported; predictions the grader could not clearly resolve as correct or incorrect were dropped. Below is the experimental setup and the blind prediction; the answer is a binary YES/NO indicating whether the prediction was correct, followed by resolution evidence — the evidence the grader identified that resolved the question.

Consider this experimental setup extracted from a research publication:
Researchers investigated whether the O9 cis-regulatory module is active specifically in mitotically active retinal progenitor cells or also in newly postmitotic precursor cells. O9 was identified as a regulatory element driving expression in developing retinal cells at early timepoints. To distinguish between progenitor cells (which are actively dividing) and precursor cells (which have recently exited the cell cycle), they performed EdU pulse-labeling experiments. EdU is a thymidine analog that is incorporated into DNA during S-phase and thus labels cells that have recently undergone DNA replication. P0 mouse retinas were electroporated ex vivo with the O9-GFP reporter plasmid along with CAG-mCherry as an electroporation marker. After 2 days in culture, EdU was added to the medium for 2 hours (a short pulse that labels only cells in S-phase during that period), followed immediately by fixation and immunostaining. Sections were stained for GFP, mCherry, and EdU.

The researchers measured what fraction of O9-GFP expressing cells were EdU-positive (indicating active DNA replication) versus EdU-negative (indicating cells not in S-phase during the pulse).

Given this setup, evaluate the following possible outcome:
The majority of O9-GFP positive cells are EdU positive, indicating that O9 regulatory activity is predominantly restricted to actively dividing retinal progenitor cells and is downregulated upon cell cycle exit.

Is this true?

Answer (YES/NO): NO